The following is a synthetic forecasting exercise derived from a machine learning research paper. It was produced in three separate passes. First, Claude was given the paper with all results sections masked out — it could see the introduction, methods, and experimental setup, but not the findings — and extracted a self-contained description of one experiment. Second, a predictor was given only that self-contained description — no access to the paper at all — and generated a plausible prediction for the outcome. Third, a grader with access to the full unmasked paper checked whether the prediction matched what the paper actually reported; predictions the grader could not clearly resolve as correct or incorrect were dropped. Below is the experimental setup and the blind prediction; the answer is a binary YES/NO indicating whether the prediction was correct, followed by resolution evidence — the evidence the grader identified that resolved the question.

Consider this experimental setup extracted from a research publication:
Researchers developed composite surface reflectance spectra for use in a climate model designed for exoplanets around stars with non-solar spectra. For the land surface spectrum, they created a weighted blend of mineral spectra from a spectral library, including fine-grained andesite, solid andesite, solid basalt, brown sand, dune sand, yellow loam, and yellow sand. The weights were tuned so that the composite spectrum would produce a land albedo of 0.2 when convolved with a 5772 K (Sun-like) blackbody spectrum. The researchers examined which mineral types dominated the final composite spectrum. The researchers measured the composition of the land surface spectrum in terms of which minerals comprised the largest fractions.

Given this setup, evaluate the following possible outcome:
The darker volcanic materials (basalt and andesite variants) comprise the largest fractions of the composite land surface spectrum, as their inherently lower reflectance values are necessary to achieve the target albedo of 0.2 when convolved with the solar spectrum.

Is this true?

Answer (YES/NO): YES